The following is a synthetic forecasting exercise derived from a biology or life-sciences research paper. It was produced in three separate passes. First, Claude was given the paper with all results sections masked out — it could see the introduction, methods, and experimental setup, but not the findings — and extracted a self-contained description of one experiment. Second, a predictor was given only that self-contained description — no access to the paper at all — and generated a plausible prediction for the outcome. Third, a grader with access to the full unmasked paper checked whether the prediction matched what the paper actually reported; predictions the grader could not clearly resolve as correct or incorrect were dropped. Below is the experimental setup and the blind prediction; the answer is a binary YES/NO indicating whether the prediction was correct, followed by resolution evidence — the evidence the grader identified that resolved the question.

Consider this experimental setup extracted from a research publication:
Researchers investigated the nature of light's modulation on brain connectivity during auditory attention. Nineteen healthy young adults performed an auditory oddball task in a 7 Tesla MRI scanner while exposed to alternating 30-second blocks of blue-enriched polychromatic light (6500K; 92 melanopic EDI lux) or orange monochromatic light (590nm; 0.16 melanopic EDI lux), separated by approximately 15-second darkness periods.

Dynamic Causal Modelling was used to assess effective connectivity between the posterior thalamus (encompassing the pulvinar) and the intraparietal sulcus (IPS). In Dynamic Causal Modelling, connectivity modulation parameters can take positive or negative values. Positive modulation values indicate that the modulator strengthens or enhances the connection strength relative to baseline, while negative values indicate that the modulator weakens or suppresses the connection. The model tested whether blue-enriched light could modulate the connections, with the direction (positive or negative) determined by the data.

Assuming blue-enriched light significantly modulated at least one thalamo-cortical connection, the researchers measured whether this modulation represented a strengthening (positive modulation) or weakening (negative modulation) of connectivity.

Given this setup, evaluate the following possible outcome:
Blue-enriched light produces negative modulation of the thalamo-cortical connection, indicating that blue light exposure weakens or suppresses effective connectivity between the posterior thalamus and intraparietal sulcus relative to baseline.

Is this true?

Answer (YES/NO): NO